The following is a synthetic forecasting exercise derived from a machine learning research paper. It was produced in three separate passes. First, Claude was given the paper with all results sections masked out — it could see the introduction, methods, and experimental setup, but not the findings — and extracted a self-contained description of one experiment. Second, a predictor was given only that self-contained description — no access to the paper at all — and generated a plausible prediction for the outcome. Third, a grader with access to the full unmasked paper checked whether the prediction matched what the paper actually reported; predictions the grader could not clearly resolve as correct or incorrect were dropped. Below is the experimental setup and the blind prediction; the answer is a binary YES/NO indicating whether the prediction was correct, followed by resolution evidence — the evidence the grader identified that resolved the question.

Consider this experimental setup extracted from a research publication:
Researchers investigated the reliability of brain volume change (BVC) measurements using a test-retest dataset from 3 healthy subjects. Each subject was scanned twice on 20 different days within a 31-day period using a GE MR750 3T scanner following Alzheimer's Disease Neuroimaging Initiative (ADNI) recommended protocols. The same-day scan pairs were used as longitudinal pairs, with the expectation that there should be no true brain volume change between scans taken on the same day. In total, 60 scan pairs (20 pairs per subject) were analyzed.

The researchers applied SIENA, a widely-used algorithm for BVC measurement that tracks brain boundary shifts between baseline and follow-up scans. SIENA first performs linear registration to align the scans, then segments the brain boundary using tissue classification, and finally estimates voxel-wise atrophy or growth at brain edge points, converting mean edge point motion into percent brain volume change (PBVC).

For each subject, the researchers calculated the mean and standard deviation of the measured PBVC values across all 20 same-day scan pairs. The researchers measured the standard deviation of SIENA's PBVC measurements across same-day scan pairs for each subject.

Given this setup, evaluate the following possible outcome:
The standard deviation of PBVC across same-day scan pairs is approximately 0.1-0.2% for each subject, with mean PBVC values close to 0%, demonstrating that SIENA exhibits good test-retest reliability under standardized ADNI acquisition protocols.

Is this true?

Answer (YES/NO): NO